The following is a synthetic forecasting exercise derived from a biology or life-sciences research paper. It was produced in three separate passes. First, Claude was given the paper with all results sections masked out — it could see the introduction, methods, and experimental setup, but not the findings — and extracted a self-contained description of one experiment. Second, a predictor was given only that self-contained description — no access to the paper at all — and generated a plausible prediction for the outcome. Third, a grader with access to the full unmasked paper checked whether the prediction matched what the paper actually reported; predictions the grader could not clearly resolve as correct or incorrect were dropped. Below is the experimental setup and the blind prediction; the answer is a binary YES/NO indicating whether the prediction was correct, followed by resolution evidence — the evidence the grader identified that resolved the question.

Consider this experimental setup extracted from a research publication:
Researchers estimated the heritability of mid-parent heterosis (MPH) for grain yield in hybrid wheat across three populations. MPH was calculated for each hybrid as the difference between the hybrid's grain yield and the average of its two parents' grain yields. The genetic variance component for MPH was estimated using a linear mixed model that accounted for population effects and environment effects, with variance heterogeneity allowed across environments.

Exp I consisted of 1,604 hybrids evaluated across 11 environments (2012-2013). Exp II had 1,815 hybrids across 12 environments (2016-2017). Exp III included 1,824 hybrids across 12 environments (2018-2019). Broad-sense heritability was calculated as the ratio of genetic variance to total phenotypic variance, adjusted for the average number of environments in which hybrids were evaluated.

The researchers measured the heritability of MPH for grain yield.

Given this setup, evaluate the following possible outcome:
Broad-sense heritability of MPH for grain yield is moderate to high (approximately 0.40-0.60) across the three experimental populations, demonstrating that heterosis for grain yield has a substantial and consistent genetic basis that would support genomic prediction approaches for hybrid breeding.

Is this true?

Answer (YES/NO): NO